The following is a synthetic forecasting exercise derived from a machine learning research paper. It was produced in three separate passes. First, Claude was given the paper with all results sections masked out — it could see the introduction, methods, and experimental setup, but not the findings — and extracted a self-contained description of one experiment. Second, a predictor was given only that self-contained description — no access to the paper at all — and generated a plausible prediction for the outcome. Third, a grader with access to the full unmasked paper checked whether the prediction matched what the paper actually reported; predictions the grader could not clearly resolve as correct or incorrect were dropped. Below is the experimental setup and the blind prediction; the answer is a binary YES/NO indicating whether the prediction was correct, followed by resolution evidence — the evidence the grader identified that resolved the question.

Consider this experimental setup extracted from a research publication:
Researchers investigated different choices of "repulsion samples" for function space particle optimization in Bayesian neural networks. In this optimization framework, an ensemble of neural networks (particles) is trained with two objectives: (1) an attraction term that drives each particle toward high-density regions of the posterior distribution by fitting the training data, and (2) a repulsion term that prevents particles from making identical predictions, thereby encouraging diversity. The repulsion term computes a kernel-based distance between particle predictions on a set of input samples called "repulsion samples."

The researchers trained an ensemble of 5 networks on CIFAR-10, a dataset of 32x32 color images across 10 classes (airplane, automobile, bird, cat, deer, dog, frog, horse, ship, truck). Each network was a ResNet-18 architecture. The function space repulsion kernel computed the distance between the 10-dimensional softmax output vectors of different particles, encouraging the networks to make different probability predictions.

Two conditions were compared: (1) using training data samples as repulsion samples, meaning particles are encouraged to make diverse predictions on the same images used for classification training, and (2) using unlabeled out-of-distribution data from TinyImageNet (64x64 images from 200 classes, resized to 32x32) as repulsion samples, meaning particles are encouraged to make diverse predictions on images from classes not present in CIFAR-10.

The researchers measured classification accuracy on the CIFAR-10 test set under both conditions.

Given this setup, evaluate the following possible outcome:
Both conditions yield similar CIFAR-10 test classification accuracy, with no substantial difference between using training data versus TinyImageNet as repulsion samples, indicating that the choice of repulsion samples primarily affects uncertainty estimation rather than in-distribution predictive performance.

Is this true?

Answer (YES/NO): YES